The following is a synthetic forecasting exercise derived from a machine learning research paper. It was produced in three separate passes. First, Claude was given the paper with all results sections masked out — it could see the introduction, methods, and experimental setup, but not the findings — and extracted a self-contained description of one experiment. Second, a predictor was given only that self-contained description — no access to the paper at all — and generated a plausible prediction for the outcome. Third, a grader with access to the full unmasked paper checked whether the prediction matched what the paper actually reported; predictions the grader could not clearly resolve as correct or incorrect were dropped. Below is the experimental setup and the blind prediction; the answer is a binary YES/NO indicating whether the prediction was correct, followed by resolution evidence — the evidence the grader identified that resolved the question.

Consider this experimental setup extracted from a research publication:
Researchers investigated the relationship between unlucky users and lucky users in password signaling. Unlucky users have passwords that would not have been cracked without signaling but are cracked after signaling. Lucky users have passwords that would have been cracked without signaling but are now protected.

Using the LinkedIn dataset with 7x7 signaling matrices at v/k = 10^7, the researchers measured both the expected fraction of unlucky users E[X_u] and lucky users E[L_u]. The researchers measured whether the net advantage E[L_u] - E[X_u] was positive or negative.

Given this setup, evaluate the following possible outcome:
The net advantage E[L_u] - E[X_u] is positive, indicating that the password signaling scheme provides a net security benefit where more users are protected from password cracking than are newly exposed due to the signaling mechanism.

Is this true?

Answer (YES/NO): YES